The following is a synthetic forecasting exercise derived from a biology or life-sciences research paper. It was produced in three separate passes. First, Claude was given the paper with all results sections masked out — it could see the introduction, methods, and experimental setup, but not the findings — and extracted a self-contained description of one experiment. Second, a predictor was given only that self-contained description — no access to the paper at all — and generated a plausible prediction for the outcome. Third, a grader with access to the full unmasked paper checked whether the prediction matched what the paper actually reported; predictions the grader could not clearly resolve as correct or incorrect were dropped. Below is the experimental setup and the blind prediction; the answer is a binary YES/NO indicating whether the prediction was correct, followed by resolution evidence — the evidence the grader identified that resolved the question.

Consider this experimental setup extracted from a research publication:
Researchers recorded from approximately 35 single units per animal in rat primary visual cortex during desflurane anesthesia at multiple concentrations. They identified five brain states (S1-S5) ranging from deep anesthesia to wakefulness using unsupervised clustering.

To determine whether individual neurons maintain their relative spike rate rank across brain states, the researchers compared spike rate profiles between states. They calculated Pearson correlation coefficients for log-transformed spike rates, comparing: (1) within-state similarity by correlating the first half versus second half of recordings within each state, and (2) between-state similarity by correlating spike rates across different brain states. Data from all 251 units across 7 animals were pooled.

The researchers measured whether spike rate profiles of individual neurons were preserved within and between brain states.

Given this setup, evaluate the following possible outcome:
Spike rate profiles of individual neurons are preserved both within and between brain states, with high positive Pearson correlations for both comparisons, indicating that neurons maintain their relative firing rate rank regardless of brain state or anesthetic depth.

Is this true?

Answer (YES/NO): YES